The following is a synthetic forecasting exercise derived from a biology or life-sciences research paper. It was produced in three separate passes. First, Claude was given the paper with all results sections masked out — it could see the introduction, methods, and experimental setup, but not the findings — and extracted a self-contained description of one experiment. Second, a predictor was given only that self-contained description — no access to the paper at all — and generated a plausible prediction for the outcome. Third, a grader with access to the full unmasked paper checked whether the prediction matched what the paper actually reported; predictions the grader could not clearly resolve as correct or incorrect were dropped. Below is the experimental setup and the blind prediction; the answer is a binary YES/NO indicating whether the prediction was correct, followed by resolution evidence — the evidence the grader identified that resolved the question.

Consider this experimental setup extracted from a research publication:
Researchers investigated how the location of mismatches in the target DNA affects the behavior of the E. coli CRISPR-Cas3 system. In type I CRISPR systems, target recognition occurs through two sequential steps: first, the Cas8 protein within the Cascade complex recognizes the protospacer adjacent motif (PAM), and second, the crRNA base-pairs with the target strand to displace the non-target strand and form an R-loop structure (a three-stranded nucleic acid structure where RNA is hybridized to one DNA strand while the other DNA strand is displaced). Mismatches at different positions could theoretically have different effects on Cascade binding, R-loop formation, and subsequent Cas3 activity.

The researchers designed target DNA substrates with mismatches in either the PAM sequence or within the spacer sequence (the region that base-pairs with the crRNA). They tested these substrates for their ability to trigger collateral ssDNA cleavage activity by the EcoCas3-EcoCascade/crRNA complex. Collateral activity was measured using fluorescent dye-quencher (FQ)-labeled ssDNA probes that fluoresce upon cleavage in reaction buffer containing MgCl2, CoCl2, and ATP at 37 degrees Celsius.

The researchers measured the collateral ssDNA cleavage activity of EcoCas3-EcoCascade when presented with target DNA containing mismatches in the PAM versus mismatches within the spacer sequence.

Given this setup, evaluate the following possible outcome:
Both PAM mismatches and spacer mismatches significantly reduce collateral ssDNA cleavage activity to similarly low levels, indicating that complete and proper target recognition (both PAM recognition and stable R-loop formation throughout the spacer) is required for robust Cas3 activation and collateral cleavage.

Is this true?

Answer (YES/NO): NO